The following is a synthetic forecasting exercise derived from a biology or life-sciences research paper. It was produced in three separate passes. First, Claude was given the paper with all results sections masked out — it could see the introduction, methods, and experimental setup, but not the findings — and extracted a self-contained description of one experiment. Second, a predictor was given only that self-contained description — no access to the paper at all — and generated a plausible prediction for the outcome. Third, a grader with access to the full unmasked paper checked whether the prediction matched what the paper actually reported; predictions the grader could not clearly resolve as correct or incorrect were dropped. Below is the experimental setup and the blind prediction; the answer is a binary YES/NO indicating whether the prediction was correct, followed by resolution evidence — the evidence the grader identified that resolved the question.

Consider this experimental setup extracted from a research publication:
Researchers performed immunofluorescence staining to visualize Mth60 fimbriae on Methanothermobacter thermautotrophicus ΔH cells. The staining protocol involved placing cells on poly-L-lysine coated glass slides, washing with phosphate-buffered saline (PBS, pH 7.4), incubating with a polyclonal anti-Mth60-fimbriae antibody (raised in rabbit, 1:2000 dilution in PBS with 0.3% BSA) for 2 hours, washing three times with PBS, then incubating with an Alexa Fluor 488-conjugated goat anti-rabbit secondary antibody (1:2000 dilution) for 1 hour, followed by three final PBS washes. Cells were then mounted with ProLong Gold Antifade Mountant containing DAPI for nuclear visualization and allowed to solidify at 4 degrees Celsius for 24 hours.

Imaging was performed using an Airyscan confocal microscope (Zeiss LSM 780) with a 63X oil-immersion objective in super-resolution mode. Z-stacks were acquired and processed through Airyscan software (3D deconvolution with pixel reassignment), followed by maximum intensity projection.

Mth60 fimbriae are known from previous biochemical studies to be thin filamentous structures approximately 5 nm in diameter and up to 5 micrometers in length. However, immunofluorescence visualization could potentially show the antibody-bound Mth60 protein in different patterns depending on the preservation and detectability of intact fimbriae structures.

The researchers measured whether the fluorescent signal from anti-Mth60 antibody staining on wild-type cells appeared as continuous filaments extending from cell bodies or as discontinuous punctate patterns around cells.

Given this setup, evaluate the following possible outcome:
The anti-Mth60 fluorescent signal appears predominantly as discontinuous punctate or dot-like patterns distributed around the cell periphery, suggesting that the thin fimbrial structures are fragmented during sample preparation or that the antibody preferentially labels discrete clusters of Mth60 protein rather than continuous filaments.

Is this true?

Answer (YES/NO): NO